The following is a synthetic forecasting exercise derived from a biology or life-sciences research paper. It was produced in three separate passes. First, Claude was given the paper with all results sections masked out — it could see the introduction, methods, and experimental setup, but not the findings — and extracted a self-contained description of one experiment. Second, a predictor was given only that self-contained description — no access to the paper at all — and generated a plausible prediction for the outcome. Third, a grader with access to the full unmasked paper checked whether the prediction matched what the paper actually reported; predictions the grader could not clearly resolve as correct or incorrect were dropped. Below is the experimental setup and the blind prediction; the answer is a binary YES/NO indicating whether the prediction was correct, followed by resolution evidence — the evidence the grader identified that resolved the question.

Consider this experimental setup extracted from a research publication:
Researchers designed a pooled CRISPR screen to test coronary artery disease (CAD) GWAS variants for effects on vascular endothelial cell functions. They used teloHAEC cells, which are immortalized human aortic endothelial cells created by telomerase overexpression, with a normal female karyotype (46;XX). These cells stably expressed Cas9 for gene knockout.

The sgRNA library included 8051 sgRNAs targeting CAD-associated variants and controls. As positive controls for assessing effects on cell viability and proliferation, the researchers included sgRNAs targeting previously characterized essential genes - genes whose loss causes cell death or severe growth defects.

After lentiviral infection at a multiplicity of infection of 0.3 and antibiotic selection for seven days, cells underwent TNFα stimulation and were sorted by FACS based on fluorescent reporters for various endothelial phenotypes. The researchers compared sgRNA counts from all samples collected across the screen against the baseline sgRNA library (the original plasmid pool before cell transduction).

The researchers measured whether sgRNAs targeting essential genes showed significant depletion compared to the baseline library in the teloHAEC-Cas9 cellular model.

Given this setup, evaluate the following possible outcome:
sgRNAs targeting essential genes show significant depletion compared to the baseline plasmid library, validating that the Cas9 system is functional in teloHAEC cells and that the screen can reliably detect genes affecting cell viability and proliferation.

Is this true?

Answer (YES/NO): YES